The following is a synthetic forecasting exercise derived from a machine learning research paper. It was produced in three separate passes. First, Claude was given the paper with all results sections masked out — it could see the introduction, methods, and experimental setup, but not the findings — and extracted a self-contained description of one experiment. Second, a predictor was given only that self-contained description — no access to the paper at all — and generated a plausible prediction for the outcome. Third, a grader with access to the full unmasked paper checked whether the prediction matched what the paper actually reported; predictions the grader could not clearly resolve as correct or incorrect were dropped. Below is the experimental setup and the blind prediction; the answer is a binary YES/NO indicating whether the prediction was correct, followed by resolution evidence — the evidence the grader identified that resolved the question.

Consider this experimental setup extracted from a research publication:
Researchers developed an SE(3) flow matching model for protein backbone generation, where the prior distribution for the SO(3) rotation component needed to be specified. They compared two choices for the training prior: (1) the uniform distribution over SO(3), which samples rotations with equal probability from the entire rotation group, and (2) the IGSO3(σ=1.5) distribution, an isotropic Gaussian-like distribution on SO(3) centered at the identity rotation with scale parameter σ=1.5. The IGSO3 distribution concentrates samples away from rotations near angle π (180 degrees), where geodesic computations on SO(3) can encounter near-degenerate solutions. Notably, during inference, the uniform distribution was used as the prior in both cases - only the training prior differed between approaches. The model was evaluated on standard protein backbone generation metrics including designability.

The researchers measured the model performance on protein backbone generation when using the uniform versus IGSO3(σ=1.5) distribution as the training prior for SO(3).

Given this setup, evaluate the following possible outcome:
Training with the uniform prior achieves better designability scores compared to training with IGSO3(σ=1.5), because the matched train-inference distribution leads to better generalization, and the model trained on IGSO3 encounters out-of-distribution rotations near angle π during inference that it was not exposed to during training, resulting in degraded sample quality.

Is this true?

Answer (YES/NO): NO